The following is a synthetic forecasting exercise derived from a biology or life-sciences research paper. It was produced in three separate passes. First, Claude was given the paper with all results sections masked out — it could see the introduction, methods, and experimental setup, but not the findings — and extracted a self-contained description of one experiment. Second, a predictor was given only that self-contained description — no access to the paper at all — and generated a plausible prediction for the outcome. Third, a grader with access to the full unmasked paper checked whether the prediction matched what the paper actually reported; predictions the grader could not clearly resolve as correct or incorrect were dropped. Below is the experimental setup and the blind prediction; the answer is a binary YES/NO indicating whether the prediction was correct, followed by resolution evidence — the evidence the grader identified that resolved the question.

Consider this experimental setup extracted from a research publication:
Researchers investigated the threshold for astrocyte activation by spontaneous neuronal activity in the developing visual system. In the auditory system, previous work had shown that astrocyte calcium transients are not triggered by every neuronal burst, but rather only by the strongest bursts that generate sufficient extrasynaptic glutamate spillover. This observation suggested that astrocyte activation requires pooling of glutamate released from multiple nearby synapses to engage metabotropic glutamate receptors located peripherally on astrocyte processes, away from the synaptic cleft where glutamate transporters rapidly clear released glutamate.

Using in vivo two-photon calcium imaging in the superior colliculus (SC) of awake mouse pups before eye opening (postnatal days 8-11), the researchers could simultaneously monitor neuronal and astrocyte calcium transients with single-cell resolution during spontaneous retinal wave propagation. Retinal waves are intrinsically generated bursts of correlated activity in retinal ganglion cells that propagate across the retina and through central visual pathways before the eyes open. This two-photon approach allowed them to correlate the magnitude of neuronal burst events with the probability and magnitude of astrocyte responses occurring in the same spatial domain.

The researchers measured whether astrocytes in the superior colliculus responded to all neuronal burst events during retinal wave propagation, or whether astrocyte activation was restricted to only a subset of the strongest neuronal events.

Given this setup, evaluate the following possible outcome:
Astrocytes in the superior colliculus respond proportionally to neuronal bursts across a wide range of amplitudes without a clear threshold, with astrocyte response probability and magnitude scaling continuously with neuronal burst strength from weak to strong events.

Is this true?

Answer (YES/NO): YES